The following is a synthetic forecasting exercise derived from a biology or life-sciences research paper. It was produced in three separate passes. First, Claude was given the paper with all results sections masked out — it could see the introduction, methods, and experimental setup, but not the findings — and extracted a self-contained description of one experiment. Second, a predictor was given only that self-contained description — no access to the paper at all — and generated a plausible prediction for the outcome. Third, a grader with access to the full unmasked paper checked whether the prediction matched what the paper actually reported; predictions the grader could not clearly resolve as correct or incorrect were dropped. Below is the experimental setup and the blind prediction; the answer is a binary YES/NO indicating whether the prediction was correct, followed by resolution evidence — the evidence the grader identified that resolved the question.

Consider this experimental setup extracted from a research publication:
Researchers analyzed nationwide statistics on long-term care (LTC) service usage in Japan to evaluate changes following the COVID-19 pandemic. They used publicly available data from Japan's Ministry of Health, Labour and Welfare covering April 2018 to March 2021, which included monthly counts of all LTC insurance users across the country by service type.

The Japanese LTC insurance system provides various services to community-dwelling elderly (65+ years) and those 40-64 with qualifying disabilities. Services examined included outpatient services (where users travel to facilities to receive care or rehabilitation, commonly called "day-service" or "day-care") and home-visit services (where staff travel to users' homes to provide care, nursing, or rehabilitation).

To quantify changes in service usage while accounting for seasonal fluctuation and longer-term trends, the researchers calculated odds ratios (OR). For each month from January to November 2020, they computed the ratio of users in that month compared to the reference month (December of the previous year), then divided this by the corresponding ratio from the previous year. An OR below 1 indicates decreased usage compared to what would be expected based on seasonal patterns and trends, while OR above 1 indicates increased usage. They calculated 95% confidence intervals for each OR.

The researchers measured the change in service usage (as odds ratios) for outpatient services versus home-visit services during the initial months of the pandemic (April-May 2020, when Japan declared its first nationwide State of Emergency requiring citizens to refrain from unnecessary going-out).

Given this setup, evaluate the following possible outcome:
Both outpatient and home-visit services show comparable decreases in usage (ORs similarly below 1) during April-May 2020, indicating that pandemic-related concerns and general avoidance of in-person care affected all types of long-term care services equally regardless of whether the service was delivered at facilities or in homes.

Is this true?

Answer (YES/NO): NO